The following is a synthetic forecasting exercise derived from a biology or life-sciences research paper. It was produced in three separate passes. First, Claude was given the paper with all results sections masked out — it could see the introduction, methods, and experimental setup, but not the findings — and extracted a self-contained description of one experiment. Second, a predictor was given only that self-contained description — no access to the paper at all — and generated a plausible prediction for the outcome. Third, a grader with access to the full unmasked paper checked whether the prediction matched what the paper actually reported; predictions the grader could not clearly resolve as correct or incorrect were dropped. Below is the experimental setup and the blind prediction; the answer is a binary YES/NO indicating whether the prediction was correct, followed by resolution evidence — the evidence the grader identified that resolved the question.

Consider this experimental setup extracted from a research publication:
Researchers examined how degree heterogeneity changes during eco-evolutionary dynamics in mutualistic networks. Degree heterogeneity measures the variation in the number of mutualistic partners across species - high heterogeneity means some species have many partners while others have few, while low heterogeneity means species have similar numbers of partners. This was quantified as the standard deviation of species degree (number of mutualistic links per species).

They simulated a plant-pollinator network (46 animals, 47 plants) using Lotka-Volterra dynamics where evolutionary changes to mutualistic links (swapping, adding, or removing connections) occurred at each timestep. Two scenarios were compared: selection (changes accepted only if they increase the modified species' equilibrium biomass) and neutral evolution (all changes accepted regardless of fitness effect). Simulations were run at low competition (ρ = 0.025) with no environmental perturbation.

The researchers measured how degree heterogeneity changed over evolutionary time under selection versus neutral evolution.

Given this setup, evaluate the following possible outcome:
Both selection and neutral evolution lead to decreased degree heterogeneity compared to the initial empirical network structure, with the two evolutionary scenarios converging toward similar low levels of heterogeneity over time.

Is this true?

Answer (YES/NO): NO